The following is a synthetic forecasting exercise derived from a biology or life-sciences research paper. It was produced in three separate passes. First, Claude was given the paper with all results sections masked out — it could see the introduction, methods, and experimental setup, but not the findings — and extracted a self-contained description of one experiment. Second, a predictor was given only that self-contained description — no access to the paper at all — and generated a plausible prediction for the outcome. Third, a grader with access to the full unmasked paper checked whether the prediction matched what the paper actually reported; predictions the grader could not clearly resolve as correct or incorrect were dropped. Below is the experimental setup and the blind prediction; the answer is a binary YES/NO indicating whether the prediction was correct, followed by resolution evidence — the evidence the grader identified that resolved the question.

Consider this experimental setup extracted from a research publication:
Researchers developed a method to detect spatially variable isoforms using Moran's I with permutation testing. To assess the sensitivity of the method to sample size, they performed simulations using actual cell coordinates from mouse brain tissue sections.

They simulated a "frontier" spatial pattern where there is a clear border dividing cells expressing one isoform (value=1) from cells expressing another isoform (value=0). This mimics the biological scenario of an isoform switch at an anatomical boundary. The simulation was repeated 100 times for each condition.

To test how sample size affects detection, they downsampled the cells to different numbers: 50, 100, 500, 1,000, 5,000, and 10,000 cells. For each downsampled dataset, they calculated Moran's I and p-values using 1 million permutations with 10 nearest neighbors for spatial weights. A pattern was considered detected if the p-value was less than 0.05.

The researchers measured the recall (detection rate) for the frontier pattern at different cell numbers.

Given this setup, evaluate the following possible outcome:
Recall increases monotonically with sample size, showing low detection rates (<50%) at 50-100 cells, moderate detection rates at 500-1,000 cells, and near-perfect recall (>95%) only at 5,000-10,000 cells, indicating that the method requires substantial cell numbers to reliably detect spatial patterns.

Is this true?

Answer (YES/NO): NO